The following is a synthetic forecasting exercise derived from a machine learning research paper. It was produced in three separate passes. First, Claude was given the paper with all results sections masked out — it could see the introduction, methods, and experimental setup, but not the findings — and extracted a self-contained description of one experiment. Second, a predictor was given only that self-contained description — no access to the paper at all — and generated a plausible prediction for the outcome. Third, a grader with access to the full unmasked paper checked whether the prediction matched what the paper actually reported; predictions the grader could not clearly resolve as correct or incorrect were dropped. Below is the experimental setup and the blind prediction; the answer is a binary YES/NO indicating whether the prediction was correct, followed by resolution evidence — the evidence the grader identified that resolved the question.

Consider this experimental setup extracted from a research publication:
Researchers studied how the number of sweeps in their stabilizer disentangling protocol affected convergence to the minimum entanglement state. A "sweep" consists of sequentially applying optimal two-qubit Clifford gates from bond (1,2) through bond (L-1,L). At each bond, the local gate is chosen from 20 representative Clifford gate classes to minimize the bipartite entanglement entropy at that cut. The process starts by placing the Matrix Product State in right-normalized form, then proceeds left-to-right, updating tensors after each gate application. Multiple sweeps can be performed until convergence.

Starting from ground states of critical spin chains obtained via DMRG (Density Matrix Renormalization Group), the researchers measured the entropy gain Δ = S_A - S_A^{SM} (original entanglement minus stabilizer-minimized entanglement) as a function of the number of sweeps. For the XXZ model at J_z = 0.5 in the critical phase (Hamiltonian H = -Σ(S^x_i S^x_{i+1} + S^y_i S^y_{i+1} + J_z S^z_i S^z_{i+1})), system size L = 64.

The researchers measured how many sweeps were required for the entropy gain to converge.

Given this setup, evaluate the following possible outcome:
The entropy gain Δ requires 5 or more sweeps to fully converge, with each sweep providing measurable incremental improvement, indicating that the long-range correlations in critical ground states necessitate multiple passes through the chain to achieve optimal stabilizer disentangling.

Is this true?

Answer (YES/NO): NO